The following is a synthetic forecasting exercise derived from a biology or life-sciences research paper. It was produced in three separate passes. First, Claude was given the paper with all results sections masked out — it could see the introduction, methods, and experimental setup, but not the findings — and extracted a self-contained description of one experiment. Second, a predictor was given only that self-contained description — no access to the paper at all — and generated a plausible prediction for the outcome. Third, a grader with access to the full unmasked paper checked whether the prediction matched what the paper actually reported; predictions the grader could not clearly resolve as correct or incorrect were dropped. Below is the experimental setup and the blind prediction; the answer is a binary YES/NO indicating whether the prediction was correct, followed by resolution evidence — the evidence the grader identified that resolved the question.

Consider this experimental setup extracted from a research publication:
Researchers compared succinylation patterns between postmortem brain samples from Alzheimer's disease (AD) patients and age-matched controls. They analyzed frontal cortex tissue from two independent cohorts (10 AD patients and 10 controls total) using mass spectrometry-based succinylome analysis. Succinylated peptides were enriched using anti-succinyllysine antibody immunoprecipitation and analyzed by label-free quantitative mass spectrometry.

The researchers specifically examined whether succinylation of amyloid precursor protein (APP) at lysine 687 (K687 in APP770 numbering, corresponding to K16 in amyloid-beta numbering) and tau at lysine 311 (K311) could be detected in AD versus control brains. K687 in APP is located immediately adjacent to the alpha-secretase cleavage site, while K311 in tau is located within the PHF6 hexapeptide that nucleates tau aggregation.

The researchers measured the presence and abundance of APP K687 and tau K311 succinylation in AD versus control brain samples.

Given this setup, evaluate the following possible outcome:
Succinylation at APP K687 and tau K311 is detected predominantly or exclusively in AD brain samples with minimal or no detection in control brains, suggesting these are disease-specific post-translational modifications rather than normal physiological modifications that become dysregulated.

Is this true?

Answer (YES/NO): YES